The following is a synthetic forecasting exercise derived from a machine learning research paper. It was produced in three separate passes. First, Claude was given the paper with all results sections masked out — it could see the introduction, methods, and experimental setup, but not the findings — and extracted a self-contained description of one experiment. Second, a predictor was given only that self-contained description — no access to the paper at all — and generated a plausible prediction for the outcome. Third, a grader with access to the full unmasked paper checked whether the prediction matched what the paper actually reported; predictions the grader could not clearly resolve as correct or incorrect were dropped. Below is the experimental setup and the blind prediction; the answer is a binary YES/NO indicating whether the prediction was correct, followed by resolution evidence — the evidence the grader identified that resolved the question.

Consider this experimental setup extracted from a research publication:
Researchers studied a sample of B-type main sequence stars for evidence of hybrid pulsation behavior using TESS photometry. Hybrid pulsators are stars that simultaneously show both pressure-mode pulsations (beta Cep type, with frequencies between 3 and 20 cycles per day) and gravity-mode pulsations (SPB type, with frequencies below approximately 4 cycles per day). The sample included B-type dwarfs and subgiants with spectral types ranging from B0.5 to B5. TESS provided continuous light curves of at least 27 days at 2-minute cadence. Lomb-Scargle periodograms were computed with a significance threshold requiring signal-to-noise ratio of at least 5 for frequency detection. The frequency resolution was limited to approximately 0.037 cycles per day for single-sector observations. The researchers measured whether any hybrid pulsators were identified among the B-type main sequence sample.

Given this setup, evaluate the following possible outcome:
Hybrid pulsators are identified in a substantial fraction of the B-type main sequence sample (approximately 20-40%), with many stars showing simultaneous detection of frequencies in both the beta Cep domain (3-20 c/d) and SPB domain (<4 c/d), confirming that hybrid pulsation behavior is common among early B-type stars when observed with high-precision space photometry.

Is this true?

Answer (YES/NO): NO